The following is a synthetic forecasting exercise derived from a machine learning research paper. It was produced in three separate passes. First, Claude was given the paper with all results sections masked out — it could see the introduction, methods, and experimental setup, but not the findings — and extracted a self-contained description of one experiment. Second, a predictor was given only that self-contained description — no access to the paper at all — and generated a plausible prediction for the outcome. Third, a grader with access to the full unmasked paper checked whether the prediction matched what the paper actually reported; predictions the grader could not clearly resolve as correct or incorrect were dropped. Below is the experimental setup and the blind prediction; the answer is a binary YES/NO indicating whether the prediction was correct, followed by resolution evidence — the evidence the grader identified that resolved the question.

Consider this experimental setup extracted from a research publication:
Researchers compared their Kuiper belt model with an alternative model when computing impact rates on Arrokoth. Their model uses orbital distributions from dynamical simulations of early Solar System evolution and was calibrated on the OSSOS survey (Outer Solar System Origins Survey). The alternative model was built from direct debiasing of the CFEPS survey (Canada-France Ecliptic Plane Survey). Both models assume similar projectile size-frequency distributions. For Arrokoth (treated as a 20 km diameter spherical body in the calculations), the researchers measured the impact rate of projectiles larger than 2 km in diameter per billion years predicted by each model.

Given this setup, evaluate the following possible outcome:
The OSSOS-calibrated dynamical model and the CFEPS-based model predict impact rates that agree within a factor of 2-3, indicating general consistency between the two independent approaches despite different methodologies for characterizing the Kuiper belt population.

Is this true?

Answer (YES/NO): YES